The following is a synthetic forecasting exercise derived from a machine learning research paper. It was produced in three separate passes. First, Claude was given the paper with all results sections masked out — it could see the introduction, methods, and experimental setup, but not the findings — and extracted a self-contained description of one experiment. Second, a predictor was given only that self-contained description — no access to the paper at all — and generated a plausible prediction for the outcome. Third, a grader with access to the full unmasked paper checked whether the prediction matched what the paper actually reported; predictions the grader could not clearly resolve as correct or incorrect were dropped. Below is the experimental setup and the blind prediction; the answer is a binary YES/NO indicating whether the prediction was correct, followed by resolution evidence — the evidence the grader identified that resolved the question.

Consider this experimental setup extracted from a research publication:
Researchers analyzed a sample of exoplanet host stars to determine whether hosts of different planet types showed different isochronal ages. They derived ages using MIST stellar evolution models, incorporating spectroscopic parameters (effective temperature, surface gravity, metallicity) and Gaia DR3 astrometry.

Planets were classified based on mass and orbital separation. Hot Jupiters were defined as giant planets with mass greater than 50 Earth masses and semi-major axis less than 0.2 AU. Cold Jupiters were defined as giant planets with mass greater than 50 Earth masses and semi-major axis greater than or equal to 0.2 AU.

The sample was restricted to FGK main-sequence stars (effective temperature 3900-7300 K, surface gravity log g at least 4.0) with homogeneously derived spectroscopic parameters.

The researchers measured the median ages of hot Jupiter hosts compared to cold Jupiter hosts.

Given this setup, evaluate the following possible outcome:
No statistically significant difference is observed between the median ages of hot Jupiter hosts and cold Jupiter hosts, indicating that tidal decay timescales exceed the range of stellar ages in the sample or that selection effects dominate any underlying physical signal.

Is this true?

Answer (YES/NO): NO